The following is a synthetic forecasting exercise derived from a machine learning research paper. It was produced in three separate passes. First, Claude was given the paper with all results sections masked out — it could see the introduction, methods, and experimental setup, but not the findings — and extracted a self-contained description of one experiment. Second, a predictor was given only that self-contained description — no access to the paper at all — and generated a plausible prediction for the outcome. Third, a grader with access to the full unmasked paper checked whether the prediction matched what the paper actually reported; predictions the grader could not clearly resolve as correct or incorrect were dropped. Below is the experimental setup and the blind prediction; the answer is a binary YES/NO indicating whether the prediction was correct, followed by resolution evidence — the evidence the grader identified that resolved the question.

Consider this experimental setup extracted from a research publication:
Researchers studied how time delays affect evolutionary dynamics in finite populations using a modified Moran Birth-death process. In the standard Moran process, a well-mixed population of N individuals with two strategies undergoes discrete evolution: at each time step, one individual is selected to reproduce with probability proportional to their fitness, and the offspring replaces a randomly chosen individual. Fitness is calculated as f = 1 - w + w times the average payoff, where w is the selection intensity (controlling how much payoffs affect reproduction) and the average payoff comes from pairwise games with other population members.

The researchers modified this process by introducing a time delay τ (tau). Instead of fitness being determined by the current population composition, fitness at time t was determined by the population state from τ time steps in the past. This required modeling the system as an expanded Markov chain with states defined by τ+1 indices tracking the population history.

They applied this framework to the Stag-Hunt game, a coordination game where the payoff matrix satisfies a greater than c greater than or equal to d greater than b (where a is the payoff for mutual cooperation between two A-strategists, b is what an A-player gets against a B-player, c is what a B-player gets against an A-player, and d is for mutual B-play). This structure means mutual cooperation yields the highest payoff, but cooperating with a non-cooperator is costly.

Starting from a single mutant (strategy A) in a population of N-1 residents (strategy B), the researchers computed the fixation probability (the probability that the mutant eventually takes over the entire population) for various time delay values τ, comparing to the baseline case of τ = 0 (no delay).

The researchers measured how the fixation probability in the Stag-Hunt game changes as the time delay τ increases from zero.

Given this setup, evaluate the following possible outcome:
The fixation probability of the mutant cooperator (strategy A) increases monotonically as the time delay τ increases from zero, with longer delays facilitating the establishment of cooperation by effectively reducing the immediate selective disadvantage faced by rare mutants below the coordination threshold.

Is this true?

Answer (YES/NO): NO